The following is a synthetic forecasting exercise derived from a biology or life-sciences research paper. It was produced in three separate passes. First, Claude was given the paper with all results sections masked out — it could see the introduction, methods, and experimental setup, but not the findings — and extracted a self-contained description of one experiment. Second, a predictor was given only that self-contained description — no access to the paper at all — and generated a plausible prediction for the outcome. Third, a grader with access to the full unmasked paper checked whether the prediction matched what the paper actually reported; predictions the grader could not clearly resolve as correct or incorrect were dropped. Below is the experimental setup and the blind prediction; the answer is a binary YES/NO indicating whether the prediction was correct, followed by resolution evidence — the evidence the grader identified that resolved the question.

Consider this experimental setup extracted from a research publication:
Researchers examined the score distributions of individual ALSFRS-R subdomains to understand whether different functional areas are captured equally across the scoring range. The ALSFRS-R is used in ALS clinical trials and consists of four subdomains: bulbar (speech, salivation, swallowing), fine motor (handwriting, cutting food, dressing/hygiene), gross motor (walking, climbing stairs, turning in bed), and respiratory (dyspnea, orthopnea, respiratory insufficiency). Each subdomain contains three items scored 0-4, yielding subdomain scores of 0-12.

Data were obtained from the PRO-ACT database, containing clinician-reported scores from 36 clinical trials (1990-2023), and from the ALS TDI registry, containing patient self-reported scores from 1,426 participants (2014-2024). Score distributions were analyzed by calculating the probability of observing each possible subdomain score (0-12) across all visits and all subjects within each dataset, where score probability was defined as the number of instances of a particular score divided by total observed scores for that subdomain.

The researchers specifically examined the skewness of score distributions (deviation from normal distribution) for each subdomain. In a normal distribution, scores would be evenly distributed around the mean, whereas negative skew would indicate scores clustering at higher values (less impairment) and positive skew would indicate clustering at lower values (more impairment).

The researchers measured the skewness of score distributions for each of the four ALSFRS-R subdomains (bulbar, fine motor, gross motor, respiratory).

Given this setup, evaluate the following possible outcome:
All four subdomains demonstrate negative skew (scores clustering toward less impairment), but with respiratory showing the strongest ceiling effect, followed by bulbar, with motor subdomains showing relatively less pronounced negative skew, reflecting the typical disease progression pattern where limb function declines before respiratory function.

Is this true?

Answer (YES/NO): NO